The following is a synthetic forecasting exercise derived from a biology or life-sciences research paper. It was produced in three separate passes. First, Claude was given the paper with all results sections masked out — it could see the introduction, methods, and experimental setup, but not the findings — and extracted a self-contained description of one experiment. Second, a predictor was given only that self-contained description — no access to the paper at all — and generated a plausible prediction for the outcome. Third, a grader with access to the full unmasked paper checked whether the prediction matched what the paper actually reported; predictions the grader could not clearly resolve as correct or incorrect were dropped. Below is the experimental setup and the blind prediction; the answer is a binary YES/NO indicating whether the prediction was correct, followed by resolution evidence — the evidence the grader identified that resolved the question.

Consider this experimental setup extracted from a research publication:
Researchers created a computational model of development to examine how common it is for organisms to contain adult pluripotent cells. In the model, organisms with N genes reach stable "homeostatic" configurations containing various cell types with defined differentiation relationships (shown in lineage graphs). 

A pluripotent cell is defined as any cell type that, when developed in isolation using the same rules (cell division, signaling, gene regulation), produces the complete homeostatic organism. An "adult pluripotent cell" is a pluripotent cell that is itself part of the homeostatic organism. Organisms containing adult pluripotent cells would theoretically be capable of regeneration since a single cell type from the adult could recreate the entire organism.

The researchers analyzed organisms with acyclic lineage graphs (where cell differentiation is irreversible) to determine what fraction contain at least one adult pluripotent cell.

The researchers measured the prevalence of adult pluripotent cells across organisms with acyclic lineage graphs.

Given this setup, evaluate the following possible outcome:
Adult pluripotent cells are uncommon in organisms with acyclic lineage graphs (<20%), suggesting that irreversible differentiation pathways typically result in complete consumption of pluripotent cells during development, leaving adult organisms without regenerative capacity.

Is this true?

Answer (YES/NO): NO